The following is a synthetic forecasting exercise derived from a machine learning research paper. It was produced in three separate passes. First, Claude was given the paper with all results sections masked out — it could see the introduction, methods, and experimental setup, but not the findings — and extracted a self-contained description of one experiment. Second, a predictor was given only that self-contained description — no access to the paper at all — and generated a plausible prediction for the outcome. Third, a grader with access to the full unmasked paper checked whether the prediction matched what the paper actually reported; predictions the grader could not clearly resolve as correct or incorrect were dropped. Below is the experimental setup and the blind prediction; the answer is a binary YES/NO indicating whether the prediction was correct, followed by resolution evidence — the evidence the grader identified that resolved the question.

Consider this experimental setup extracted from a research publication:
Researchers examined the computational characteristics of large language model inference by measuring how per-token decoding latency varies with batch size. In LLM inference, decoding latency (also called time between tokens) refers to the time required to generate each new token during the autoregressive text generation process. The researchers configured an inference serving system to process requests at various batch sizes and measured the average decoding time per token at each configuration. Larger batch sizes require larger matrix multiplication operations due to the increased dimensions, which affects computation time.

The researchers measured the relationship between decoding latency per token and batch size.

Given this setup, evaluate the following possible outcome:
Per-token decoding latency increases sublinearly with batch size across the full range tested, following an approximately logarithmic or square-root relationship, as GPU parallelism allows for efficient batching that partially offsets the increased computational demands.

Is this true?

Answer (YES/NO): NO